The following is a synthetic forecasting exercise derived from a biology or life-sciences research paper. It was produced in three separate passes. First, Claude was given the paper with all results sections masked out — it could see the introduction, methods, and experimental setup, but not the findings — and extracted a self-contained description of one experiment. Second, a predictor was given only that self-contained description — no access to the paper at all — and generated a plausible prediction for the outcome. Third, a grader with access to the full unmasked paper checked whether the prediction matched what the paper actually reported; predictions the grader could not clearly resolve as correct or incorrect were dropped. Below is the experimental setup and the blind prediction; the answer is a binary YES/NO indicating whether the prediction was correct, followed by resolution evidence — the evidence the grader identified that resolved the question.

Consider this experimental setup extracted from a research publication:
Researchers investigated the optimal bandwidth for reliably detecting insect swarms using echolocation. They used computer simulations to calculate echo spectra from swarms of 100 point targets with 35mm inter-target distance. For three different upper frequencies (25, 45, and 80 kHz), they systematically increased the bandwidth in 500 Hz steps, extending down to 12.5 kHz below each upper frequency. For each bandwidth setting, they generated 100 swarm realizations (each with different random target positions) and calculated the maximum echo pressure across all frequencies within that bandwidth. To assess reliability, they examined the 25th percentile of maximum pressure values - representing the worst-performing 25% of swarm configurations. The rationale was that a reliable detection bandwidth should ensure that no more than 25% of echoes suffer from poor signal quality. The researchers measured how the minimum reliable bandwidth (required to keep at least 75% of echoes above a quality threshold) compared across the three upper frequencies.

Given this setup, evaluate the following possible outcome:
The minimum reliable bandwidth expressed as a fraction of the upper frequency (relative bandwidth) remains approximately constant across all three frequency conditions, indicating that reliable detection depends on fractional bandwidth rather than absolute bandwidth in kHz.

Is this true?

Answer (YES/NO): NO